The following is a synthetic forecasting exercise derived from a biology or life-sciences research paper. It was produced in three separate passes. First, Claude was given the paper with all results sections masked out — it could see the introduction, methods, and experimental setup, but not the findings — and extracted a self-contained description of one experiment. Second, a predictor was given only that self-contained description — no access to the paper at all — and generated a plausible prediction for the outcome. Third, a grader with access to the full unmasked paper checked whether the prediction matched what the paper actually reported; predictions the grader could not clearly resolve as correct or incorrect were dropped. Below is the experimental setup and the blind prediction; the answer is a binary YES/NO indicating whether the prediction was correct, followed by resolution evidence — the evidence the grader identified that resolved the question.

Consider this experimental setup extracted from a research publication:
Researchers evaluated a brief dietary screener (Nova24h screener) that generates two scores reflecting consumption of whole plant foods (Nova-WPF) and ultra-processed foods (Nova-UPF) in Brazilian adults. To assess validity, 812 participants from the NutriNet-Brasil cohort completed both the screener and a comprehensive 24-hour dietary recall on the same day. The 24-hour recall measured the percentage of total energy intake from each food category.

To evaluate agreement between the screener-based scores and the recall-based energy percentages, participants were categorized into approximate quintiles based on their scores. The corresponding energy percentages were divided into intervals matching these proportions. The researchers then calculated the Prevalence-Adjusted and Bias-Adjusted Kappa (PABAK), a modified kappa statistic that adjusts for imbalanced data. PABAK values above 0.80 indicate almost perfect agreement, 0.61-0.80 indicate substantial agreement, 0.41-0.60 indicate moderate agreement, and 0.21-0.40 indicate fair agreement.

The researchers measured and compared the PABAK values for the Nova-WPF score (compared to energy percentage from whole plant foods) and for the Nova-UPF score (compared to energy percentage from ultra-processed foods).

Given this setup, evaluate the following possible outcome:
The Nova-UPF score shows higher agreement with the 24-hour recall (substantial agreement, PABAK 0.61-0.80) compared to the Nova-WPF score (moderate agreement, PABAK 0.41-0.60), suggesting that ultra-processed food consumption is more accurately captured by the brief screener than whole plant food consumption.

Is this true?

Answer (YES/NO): NO